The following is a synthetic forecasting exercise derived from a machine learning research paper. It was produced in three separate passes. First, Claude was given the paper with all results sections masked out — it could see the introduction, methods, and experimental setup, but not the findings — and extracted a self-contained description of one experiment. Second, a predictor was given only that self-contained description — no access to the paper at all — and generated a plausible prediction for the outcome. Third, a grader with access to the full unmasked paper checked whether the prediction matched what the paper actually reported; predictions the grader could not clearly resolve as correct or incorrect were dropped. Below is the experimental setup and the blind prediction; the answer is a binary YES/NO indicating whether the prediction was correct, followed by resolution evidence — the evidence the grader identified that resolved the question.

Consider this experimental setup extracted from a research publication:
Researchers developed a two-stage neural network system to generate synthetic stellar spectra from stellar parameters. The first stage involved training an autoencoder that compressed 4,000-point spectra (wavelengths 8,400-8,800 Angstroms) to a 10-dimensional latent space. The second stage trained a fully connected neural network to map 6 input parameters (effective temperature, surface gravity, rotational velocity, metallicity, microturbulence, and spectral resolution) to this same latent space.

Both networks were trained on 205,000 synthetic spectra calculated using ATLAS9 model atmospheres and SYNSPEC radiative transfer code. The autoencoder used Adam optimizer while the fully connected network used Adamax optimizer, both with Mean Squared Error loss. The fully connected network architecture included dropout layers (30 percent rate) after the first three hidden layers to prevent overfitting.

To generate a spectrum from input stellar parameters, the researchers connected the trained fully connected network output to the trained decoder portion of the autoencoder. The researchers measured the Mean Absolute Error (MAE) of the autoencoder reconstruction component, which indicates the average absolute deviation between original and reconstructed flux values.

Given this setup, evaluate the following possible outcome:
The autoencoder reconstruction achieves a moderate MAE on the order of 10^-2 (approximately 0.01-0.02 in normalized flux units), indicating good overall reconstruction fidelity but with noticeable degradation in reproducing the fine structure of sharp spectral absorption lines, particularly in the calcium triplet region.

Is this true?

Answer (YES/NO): NO